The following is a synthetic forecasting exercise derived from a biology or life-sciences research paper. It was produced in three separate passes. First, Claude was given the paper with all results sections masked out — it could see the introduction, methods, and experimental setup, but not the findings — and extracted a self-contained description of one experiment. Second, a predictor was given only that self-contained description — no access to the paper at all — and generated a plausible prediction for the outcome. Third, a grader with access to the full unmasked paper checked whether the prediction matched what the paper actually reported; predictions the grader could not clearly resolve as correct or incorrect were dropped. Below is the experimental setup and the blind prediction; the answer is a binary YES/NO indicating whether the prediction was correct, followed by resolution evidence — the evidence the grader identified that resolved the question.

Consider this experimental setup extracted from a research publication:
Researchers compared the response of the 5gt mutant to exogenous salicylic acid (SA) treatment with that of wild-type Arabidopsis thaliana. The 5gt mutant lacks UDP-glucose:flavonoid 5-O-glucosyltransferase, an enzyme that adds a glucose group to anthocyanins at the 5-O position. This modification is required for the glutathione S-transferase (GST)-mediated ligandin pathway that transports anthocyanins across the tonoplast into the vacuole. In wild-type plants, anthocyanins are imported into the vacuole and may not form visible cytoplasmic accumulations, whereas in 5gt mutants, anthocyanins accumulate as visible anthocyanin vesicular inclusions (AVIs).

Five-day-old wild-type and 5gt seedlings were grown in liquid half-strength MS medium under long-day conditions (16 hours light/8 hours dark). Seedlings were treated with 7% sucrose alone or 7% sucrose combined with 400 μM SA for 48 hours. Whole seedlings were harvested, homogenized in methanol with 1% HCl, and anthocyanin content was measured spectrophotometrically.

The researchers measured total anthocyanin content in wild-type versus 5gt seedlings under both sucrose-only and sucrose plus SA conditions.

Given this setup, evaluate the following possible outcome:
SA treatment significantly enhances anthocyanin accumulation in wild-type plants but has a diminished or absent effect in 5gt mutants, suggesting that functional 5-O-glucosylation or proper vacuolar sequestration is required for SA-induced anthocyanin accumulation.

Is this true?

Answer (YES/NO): NO